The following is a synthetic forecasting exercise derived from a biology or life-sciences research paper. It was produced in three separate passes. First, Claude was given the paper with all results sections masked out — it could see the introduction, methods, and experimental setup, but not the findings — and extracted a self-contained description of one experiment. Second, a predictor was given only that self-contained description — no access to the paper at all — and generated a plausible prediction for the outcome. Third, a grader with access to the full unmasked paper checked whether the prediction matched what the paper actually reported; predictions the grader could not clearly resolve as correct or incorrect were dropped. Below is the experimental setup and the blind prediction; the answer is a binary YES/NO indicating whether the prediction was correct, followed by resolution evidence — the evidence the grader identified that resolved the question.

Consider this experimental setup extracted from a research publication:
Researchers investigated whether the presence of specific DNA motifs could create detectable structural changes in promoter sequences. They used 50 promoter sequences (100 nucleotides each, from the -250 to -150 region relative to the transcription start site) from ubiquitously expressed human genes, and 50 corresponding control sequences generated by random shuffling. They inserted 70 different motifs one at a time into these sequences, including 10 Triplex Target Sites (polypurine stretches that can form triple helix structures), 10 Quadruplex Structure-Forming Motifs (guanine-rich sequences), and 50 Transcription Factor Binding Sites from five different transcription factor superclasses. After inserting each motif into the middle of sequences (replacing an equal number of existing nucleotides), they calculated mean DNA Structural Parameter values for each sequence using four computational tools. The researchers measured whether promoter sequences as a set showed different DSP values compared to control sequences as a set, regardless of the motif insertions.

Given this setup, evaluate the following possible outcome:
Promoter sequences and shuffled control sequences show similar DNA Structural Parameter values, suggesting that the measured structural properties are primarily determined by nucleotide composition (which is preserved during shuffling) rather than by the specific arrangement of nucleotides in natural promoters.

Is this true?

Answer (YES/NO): YES